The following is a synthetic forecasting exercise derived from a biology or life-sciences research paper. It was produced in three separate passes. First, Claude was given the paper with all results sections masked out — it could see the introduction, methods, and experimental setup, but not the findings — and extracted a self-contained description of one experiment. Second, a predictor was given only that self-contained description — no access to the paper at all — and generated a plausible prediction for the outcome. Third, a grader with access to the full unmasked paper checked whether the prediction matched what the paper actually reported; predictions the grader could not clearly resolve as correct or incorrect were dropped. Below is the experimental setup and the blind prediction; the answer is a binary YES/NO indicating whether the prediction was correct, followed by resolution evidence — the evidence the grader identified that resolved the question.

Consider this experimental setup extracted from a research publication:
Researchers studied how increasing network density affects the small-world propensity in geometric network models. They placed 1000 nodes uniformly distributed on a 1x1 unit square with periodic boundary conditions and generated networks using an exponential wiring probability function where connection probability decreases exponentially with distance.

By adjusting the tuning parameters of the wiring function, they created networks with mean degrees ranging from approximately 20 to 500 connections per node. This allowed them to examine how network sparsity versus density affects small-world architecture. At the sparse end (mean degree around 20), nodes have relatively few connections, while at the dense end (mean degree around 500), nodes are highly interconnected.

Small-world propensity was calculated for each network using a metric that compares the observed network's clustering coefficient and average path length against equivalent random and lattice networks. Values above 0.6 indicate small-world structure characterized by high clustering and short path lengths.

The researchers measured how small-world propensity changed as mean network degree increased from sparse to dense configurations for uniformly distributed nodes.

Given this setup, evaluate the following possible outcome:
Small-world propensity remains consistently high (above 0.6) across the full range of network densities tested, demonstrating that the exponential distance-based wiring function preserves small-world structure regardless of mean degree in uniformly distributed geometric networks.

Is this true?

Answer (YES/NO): NO